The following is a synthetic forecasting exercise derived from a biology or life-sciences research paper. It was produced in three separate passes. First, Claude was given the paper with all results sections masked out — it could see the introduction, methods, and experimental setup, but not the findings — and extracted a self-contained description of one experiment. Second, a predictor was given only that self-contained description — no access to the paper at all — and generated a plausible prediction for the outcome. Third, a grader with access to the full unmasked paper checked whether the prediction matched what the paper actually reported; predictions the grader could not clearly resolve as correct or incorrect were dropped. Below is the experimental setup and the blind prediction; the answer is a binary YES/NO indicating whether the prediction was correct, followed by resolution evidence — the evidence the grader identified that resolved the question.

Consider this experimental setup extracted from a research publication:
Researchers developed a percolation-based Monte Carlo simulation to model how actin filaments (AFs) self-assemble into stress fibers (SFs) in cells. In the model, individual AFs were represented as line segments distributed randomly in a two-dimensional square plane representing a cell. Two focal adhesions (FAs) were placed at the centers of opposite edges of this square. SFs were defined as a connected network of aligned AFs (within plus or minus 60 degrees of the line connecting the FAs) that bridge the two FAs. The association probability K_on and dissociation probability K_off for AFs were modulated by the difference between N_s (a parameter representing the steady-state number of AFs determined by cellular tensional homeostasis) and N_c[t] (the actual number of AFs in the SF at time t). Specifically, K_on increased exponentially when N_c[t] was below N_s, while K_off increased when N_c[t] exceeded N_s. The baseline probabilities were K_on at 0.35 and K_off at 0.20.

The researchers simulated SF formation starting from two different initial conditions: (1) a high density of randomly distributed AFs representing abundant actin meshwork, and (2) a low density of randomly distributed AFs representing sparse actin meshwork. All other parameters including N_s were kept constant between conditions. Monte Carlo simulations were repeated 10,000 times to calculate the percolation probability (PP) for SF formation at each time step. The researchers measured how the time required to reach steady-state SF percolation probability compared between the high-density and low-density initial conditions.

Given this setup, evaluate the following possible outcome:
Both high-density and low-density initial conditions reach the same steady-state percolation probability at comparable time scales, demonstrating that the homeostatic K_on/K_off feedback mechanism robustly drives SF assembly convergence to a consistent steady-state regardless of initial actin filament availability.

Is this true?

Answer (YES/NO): NO